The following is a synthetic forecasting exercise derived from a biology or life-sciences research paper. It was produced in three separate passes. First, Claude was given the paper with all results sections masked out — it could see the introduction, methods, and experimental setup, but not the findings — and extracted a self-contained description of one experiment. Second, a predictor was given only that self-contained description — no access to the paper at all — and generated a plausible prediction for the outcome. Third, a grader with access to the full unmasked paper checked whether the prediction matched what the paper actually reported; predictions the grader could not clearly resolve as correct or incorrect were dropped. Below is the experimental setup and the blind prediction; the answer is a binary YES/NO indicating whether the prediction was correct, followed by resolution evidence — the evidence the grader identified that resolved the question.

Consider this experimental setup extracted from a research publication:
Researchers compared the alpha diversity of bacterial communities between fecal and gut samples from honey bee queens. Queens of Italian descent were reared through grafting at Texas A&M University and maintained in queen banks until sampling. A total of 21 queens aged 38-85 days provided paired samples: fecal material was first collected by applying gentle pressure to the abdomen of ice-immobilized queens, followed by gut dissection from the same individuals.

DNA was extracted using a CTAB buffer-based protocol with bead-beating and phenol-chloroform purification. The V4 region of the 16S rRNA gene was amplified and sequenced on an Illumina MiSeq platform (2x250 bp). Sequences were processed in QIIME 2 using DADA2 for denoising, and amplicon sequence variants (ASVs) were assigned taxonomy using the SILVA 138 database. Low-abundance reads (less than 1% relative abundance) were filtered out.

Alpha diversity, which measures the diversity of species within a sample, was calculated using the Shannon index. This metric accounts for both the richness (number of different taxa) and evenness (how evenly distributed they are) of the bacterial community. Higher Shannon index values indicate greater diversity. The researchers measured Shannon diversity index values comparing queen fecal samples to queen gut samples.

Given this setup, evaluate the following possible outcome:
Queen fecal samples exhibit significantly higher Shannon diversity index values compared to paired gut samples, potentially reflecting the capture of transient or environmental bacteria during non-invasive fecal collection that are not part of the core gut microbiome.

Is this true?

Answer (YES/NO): NO